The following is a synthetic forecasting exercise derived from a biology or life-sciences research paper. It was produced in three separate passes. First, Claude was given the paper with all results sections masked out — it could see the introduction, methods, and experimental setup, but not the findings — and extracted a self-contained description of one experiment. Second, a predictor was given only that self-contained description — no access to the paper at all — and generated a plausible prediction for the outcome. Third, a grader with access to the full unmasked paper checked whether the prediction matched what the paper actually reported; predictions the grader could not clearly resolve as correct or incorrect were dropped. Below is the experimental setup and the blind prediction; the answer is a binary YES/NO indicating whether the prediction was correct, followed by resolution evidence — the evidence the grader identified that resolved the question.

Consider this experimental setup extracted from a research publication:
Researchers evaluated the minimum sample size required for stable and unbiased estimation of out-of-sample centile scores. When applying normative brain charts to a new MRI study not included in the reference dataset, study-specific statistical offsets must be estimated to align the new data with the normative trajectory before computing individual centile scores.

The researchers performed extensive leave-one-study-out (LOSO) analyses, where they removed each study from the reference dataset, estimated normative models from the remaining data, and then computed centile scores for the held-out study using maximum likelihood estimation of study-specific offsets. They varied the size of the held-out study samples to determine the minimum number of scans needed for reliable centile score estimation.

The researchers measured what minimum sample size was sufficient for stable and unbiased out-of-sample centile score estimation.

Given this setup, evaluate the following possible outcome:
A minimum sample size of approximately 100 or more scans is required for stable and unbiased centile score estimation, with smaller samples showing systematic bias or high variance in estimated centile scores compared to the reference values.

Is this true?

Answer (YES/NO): YES